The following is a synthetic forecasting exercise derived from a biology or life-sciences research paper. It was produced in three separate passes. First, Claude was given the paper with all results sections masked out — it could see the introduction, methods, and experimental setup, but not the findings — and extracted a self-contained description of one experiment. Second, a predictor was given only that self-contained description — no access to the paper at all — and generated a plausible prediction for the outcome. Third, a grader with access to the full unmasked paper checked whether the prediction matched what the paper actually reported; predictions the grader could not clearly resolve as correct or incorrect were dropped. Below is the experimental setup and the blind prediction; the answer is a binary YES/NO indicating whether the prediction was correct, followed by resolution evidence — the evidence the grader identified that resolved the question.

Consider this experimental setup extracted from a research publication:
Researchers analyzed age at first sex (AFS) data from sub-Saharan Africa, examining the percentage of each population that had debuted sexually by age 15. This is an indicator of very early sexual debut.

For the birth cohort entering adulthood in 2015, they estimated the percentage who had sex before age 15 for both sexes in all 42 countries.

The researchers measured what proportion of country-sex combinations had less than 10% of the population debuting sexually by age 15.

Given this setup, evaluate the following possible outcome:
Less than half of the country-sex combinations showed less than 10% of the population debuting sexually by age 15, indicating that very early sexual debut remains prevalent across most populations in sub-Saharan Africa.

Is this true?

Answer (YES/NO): NO